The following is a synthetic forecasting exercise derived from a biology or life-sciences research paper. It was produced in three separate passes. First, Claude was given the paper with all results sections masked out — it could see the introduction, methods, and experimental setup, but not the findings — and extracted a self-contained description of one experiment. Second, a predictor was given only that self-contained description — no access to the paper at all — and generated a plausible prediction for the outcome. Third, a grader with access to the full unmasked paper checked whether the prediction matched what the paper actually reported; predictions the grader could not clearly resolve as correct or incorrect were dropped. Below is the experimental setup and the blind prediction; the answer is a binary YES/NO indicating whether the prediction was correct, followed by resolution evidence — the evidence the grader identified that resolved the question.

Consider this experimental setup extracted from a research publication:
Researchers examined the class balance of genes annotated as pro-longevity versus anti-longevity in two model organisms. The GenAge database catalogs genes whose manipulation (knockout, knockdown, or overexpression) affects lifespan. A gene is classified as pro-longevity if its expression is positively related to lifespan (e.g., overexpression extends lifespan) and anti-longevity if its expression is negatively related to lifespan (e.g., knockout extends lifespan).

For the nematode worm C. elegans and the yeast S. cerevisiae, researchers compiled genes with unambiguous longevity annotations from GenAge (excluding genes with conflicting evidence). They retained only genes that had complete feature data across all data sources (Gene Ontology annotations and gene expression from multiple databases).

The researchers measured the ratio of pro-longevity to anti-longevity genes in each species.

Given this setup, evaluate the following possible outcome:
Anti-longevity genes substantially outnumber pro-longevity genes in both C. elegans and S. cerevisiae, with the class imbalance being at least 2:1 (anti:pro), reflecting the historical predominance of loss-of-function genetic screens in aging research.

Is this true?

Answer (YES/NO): NO